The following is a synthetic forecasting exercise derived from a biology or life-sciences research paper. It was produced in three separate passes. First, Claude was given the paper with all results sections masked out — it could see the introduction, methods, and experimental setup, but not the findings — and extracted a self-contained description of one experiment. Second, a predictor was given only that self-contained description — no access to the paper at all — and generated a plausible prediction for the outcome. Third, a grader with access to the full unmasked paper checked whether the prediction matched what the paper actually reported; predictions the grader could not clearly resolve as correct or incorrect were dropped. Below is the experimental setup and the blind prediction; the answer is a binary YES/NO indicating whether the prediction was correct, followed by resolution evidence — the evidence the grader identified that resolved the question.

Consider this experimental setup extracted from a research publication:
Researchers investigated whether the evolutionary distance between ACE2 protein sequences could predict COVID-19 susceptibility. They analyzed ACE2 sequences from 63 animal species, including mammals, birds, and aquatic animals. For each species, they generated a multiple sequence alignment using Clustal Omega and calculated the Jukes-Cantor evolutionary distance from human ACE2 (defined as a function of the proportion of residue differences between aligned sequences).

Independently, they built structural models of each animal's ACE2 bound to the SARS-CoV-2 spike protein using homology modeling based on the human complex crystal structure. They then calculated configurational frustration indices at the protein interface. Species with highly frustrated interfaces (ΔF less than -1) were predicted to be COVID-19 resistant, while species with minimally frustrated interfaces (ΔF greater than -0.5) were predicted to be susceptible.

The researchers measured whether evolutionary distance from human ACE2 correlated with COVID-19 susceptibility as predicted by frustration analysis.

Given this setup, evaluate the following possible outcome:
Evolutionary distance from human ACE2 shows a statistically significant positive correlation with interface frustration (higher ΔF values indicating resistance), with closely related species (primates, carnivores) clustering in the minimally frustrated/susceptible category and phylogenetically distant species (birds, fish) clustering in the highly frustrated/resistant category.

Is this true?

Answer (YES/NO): NO